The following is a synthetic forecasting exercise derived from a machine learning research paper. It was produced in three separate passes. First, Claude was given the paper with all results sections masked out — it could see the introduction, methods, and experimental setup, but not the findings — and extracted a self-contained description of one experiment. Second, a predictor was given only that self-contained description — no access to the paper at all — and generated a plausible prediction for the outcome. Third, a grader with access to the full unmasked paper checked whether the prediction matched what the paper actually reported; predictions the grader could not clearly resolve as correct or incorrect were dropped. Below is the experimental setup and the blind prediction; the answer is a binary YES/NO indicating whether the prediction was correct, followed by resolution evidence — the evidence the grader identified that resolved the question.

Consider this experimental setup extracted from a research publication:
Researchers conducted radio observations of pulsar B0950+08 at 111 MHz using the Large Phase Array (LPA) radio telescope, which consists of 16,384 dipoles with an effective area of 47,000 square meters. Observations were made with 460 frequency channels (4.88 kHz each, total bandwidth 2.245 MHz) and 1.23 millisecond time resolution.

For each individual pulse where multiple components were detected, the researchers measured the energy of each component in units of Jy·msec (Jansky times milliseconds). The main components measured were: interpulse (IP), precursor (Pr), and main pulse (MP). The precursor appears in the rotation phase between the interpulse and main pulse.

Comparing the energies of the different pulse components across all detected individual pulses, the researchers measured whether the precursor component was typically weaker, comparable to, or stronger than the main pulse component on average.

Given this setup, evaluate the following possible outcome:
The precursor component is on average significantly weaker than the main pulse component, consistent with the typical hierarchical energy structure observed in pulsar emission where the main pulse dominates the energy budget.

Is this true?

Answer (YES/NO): YES